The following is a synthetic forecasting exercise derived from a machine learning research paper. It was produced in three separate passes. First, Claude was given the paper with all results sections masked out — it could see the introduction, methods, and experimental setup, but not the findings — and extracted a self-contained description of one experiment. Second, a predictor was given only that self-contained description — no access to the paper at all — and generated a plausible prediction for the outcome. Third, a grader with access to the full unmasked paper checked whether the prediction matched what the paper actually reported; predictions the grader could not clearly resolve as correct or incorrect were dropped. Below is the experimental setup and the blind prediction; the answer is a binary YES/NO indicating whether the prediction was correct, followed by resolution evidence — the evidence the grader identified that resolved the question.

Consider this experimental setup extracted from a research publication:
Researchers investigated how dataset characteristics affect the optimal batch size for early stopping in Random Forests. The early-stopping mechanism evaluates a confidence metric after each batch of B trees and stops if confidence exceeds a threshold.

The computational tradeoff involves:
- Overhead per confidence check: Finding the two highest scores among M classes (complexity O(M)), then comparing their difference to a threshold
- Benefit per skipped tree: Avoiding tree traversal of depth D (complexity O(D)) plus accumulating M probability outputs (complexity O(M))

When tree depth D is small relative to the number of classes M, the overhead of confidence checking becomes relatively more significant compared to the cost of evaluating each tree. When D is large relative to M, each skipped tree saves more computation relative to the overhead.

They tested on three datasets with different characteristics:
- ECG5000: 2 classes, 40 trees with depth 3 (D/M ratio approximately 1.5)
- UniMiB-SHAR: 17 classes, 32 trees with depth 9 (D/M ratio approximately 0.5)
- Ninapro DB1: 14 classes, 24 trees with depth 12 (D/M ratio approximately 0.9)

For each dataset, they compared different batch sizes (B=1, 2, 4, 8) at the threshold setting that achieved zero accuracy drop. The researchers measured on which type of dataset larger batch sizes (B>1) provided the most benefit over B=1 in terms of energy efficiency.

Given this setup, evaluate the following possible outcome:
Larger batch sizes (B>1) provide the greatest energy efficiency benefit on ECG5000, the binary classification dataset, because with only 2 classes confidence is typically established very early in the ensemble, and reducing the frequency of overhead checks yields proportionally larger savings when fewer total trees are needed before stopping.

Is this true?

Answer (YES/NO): NO